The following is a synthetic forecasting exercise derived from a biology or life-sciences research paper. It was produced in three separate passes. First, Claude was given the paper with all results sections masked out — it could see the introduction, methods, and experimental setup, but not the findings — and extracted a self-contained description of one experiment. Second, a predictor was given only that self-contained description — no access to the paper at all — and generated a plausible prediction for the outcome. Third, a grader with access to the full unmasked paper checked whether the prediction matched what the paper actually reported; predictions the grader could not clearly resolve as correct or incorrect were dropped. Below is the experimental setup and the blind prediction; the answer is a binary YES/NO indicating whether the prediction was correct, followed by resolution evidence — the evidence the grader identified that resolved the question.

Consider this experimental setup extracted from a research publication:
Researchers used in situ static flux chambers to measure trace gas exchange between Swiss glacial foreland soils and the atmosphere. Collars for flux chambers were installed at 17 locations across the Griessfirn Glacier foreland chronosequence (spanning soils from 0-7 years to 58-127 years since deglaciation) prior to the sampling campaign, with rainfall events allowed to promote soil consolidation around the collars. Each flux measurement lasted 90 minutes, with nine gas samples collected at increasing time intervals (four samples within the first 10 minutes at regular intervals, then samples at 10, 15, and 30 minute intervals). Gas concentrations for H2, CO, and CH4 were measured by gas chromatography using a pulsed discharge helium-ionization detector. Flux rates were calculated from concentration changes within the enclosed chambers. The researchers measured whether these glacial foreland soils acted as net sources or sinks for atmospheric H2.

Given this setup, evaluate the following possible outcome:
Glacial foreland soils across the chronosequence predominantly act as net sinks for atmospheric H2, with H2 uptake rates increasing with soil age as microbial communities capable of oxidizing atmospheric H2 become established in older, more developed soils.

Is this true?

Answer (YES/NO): YES